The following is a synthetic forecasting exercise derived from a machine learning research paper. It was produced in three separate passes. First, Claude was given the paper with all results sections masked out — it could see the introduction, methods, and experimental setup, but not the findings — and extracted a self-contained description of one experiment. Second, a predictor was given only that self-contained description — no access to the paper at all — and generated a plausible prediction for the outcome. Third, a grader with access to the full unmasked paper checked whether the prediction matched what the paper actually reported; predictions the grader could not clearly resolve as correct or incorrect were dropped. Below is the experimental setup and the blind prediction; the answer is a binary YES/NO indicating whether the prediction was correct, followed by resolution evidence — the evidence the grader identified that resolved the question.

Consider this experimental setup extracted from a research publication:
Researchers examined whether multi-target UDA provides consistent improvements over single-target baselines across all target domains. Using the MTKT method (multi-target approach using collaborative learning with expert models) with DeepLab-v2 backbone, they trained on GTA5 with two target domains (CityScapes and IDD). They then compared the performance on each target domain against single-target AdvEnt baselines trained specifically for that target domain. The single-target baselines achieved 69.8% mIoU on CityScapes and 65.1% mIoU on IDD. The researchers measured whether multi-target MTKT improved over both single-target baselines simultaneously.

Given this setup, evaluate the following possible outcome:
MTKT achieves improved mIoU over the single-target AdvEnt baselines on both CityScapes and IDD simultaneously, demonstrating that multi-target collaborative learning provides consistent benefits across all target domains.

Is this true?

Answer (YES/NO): YES